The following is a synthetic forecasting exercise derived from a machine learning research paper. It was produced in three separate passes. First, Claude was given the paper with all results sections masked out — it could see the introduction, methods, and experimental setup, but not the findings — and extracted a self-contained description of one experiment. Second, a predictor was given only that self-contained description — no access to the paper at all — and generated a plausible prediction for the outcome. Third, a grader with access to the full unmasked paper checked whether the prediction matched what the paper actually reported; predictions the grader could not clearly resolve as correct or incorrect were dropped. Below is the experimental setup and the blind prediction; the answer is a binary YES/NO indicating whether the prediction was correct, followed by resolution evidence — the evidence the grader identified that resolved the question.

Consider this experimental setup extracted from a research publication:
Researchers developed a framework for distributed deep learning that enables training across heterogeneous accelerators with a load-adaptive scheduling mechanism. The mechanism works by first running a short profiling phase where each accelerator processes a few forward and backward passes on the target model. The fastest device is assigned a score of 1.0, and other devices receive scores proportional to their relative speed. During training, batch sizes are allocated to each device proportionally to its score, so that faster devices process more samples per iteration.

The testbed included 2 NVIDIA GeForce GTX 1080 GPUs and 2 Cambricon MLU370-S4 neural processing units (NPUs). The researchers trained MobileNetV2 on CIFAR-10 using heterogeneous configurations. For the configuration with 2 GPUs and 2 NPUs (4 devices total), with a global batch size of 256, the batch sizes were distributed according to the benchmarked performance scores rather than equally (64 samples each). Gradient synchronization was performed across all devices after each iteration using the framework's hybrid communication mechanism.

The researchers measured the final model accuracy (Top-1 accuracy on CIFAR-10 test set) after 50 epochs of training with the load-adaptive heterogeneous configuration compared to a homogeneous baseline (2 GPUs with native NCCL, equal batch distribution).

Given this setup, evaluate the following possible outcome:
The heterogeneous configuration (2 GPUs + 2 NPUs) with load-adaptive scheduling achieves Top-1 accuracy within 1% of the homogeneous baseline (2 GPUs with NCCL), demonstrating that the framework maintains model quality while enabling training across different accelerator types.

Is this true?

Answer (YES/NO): NO